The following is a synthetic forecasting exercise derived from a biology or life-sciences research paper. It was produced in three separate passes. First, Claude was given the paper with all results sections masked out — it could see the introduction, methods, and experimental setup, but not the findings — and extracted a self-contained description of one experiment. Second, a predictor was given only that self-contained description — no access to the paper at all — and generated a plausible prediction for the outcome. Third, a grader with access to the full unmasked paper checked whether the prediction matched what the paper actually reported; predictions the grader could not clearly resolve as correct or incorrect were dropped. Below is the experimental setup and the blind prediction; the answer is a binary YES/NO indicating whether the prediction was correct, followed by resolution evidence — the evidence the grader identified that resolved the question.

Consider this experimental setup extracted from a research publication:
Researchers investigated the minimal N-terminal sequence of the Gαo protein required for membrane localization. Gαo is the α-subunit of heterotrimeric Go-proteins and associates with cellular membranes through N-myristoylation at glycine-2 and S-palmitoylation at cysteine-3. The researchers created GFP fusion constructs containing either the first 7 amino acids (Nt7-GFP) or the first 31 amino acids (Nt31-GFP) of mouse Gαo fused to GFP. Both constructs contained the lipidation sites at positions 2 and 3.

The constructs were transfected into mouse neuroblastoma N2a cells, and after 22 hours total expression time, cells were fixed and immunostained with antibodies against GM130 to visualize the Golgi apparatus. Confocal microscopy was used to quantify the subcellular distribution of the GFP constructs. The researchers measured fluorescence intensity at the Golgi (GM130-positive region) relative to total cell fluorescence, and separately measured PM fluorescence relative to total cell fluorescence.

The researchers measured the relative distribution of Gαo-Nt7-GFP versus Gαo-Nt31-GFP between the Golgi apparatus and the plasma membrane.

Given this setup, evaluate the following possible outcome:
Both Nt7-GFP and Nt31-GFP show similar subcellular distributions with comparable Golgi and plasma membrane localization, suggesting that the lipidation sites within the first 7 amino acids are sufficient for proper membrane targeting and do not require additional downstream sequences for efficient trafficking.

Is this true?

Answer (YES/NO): NO